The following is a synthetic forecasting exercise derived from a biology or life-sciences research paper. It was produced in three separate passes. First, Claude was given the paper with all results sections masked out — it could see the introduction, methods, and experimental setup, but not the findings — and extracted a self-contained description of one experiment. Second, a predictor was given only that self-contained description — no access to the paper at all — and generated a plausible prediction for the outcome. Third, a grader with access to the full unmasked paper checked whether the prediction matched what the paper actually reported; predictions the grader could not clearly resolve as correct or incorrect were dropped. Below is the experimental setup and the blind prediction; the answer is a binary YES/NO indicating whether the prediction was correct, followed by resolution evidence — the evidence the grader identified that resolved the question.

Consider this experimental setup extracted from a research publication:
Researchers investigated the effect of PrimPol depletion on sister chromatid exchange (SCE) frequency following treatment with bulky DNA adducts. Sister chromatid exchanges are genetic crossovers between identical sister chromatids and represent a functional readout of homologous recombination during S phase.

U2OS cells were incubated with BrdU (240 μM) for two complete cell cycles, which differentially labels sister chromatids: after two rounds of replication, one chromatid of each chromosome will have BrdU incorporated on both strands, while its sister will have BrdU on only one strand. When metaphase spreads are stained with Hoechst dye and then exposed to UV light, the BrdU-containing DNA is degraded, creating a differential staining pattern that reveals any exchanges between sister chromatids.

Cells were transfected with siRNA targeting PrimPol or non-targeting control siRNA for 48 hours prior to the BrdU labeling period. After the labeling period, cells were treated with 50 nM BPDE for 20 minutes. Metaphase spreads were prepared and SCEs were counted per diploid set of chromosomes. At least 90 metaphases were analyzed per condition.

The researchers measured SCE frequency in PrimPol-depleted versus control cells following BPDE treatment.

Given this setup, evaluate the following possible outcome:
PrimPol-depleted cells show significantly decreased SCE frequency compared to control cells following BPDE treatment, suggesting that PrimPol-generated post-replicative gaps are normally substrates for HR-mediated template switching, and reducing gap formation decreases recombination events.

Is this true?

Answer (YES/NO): YES